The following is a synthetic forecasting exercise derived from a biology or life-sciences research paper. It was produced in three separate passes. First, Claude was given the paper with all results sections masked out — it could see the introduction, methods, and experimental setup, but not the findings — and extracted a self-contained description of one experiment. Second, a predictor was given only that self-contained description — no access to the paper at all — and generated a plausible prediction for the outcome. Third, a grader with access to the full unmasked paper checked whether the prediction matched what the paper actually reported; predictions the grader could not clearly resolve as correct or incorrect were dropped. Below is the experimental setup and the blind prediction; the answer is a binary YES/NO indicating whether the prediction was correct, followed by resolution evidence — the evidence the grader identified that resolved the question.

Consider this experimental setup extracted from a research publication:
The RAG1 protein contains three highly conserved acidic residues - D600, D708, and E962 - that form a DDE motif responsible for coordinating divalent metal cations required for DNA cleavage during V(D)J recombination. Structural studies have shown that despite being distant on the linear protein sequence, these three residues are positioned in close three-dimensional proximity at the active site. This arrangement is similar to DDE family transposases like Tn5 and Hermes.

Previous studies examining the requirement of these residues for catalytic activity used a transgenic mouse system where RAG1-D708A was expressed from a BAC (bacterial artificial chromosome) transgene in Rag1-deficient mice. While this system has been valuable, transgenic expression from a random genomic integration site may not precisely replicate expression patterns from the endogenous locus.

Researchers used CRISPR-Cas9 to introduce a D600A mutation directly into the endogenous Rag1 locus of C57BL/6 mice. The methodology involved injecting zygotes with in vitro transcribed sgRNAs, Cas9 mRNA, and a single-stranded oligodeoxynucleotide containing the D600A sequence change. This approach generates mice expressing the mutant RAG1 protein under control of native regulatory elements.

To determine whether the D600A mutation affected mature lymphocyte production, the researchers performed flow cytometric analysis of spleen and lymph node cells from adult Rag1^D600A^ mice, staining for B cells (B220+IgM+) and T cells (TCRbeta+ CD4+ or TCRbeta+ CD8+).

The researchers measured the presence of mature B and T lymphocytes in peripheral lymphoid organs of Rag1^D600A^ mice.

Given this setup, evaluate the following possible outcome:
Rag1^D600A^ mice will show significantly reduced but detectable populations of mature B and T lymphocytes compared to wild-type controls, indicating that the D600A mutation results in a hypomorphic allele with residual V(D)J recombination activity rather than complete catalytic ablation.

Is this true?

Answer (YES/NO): NO